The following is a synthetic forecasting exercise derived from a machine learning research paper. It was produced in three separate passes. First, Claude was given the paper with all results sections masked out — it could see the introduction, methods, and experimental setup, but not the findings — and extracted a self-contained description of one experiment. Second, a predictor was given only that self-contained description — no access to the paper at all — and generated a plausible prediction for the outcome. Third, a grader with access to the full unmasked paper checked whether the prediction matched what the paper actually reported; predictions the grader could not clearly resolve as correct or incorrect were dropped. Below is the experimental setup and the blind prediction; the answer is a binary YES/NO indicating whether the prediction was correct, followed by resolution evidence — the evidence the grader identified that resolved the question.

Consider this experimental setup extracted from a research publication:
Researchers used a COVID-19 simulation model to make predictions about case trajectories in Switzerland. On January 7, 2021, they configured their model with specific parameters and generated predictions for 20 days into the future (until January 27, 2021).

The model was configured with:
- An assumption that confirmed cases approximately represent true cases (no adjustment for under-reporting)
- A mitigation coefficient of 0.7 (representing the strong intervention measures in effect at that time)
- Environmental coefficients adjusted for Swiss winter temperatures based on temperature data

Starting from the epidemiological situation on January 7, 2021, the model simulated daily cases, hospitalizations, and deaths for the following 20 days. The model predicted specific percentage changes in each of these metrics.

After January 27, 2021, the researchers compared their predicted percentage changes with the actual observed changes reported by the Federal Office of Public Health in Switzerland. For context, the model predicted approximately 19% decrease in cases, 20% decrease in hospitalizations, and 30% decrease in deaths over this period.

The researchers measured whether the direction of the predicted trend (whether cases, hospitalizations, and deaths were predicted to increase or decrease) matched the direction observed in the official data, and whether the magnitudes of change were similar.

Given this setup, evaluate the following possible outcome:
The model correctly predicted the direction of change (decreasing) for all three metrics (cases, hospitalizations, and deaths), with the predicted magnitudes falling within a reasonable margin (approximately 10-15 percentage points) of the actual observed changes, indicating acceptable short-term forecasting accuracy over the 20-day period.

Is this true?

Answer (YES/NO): NO